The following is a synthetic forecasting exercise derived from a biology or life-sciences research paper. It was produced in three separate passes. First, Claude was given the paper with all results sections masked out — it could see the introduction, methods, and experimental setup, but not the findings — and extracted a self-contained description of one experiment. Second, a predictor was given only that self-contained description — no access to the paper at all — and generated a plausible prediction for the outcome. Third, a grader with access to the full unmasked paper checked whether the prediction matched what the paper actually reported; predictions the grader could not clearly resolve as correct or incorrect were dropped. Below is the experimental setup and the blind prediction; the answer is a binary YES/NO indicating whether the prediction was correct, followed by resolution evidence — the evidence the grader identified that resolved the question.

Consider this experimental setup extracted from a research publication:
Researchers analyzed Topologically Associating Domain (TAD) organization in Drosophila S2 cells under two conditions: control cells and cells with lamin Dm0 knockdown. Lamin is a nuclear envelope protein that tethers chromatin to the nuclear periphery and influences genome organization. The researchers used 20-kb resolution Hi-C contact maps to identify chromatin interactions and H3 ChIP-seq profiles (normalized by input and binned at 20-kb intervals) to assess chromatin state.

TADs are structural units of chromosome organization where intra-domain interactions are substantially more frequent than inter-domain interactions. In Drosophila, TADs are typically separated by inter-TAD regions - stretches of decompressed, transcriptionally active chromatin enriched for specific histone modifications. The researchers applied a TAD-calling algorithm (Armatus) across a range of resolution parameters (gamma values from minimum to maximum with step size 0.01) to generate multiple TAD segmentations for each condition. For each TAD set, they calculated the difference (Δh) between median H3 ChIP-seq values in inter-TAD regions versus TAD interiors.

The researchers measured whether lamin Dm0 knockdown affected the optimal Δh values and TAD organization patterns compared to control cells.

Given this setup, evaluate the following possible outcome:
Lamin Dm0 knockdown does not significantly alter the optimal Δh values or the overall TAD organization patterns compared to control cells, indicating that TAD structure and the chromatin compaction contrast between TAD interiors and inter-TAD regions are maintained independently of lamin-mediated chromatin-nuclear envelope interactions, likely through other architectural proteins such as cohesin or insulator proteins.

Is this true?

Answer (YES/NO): NO